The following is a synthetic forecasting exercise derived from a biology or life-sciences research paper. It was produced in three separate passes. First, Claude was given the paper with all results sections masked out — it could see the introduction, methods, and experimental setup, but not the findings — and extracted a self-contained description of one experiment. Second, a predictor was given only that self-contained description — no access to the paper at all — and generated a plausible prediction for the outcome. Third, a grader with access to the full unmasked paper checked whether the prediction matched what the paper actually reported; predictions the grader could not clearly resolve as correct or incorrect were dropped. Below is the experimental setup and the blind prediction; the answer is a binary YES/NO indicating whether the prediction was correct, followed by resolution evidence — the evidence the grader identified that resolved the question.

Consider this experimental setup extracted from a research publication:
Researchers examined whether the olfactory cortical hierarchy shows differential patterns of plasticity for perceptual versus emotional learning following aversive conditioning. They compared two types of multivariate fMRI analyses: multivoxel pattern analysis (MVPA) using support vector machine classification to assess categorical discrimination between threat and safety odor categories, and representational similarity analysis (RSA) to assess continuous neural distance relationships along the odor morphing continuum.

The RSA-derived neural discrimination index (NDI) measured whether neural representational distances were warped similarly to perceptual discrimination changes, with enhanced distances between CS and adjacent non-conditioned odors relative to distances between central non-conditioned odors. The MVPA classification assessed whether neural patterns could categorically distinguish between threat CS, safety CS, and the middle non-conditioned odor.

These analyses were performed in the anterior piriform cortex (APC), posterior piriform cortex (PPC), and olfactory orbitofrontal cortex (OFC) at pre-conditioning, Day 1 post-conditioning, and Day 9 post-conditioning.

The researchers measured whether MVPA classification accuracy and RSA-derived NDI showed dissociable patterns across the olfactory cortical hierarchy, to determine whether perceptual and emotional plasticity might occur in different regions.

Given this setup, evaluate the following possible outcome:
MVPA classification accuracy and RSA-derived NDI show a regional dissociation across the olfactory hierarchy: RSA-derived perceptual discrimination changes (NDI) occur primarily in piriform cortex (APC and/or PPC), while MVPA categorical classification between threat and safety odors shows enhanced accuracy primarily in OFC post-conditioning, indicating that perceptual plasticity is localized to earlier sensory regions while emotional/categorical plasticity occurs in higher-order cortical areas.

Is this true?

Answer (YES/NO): YES